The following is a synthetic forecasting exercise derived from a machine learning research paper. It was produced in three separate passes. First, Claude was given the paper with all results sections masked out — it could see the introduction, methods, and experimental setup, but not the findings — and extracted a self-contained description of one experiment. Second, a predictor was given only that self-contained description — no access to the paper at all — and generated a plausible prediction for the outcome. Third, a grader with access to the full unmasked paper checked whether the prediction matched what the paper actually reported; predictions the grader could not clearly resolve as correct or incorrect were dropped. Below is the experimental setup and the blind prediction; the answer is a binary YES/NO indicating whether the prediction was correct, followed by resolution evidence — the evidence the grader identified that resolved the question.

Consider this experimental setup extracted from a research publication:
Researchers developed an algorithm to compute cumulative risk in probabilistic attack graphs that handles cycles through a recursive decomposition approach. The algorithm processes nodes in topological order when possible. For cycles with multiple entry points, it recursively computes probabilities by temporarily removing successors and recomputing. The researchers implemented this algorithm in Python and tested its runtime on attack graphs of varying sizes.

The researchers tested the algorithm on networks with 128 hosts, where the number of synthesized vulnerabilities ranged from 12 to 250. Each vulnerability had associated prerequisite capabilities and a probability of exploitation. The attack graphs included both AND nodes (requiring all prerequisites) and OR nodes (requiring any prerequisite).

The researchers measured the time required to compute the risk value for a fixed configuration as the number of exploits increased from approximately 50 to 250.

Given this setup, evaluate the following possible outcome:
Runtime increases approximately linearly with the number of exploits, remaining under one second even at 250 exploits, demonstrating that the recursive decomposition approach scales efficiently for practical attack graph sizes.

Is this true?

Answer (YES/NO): NO